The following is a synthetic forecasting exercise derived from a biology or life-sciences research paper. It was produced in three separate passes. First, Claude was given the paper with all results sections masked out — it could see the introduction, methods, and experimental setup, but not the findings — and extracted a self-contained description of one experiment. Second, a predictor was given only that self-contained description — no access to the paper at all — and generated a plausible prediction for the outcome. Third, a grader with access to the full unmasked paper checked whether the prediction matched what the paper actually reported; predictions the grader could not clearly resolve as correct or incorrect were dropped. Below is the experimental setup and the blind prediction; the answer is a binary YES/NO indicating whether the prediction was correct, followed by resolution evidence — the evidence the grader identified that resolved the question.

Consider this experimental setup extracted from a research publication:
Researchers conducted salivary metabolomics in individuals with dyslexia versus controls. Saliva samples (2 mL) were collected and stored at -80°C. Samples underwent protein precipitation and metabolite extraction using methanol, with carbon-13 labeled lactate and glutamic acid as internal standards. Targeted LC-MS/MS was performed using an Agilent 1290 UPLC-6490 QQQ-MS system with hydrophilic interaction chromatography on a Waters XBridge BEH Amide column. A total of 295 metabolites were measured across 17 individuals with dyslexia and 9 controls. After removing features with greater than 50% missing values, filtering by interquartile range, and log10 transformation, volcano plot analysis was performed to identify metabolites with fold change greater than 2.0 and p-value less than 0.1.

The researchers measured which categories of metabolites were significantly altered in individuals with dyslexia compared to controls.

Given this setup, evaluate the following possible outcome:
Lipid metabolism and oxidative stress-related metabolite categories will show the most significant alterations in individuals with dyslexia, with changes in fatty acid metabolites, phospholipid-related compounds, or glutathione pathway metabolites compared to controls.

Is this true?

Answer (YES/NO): NO